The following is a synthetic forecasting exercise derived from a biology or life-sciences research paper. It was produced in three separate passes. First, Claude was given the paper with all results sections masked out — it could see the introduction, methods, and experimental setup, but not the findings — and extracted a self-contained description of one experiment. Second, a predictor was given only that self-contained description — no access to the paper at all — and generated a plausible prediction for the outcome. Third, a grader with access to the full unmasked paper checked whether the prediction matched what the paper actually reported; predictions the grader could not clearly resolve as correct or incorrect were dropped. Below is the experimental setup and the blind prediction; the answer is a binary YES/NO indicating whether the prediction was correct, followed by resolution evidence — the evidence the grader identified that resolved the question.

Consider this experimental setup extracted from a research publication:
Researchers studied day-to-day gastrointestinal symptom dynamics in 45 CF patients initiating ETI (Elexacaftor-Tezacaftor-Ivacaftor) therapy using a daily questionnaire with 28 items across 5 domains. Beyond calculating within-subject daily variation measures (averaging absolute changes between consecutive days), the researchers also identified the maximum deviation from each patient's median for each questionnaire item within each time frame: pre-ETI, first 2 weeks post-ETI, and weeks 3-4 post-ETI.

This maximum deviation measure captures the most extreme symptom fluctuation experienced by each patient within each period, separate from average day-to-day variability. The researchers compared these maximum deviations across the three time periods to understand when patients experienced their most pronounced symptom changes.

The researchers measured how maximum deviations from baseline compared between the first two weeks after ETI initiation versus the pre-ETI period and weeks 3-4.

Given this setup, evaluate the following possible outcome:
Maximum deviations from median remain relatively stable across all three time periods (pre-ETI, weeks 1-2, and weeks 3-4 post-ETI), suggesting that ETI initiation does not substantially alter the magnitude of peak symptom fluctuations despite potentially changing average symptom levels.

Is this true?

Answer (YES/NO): NO